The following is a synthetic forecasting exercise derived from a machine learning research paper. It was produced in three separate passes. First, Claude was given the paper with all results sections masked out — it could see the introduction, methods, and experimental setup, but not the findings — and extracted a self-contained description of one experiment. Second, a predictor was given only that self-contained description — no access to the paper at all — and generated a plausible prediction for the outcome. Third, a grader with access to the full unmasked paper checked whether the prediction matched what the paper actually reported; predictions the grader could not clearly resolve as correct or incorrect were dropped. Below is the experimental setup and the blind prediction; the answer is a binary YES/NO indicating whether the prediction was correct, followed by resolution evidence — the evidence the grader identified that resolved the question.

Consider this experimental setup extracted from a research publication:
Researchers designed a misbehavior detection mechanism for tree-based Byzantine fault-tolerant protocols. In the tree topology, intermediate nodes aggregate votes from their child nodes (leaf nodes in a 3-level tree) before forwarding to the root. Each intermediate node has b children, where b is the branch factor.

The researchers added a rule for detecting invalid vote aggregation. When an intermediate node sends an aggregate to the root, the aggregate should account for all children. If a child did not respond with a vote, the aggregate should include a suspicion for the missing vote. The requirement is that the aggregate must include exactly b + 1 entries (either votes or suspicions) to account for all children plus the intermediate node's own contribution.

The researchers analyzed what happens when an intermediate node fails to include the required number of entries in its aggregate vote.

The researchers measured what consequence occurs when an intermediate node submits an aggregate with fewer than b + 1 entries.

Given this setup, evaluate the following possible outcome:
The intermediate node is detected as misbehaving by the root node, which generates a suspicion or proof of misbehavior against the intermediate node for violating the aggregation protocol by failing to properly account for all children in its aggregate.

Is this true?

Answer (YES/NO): YES